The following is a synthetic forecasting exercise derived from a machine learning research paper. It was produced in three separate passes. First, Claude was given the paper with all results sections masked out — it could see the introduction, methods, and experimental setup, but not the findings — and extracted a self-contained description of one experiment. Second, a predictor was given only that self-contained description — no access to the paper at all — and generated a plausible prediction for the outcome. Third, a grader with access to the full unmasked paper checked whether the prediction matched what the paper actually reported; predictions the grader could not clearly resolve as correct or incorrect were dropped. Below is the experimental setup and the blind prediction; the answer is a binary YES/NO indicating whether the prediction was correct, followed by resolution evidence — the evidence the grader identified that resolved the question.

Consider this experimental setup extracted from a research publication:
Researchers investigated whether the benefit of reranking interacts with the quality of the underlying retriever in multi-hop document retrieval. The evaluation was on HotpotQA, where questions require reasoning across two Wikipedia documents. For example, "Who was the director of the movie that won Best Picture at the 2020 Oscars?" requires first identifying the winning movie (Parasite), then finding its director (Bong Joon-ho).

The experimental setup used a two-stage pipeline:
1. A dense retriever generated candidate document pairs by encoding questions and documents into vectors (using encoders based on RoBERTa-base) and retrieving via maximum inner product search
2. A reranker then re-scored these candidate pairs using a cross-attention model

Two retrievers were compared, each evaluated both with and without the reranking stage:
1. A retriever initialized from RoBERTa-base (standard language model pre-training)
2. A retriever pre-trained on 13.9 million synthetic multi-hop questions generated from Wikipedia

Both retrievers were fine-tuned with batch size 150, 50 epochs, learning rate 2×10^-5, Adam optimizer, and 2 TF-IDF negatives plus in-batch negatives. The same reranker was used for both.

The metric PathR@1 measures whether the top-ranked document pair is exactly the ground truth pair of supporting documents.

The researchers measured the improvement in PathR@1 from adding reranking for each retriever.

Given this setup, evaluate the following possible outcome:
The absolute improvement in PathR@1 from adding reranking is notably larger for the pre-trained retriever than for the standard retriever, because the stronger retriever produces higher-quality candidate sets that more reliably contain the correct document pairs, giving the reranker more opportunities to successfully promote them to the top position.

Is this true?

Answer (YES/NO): NO